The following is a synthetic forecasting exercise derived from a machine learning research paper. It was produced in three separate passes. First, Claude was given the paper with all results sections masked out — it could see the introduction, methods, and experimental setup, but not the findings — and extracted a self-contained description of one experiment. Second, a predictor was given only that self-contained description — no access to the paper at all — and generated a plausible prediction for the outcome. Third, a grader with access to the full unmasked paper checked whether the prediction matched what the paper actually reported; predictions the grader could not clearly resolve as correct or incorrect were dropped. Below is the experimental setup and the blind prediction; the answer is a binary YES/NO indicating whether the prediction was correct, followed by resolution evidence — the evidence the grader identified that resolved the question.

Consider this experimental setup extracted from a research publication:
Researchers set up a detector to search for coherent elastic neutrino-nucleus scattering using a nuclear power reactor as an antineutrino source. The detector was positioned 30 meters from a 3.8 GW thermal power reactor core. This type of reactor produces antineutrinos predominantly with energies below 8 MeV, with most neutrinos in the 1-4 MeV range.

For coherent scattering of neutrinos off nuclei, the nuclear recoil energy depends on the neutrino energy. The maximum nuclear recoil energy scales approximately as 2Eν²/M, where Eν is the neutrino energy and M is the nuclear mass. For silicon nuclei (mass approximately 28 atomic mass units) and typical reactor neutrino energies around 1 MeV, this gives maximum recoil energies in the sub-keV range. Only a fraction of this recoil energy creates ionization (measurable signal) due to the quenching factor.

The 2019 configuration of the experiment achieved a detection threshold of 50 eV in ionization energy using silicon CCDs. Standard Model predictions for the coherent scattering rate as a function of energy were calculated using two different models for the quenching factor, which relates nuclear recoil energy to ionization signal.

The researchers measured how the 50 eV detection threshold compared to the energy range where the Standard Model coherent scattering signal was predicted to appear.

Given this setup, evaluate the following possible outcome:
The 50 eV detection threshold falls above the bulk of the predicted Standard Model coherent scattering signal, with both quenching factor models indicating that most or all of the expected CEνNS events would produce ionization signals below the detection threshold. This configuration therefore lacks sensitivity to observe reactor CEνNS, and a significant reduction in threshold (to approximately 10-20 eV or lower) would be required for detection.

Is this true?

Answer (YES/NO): NO